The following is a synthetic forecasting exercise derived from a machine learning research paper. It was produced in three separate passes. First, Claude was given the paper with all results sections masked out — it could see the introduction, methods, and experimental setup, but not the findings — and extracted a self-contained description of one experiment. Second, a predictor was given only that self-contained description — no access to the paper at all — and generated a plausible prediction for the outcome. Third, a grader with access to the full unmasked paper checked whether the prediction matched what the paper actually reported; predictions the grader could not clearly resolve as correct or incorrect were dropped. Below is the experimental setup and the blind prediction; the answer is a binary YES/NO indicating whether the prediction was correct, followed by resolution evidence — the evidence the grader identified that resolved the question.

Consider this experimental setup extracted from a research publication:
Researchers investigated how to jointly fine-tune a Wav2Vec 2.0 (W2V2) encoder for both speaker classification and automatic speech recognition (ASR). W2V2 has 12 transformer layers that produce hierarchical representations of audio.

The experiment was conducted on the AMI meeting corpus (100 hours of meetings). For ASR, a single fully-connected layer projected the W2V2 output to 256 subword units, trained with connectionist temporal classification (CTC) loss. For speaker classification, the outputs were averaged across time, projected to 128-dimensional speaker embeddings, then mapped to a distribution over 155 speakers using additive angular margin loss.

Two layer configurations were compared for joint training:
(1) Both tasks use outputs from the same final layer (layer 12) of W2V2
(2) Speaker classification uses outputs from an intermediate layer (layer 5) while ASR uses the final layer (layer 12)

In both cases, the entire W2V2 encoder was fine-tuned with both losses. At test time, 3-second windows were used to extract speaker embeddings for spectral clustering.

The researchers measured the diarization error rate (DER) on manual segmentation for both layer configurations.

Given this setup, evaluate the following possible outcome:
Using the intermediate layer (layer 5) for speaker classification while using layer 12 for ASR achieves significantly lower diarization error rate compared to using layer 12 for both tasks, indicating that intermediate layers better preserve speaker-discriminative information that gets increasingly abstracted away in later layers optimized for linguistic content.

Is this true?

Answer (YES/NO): YES